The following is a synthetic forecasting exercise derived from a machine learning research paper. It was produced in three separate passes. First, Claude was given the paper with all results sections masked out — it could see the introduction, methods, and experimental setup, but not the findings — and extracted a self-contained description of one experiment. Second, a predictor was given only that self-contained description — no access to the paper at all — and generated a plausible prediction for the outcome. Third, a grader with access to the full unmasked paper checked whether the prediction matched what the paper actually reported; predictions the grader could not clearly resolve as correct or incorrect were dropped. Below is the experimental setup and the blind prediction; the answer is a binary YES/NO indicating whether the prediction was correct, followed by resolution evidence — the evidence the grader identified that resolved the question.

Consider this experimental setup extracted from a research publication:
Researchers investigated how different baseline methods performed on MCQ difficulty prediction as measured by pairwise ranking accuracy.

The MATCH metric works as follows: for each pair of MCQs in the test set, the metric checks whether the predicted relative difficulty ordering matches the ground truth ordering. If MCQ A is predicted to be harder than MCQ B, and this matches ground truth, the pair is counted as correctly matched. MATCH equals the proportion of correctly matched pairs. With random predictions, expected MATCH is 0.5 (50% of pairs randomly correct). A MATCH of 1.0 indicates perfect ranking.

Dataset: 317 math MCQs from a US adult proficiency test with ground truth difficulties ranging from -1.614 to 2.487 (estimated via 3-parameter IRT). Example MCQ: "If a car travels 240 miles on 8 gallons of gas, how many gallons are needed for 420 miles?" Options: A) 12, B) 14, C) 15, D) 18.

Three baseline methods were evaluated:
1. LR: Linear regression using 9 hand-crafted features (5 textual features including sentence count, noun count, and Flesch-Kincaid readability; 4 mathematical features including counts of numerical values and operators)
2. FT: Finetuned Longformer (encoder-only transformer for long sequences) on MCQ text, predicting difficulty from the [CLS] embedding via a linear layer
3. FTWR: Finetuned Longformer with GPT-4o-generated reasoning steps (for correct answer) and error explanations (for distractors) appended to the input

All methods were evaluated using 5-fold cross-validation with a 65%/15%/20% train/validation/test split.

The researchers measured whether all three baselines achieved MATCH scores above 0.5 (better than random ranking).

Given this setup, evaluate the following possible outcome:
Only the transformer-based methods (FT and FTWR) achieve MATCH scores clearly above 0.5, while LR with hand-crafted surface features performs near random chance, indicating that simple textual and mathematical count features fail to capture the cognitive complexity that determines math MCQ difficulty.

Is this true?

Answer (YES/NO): NO